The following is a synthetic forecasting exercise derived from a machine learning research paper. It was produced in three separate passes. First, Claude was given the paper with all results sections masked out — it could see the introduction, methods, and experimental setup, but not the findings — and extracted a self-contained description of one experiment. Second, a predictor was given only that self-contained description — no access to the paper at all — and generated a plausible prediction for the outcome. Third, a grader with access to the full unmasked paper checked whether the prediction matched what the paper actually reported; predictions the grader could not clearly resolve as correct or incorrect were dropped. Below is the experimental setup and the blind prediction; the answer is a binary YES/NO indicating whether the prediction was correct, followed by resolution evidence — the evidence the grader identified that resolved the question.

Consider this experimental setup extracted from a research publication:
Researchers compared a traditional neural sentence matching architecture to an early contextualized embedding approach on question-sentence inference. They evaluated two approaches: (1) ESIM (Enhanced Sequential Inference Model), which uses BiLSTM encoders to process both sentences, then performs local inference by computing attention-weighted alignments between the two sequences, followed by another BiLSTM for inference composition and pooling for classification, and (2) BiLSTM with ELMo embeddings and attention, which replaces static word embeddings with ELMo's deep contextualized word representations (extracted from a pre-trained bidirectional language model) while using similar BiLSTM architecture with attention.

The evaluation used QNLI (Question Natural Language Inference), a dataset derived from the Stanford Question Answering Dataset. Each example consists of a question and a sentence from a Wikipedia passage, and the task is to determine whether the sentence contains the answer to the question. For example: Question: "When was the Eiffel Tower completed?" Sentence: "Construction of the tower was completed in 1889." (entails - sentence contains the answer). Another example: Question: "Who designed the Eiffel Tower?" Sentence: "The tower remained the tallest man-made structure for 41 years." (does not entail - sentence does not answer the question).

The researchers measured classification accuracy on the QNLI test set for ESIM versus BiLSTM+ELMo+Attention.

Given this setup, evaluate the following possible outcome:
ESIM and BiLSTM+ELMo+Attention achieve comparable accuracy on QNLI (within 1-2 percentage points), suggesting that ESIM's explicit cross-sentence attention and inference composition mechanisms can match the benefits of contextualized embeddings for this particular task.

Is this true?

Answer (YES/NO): YES